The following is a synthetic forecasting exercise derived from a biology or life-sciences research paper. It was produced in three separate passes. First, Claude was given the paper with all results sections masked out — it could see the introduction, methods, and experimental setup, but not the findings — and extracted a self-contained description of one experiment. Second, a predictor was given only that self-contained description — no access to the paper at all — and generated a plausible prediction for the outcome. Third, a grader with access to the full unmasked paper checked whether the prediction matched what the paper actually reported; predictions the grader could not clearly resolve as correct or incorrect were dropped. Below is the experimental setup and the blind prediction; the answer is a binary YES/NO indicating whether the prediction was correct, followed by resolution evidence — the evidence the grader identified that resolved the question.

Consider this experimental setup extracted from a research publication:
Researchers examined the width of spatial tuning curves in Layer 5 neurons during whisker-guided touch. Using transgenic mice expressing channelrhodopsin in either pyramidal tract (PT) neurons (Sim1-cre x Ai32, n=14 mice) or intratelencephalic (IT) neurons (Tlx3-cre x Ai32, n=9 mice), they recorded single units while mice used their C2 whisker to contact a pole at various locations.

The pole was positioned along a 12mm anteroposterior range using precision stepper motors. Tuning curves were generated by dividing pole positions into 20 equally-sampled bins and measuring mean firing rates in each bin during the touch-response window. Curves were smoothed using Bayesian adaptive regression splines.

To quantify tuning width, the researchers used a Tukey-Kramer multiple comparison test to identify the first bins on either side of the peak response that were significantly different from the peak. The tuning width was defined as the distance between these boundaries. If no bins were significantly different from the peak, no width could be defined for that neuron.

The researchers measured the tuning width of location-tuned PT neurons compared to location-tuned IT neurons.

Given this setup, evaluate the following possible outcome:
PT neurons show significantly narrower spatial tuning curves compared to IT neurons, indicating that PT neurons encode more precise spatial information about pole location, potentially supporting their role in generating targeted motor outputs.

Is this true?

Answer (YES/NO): NO